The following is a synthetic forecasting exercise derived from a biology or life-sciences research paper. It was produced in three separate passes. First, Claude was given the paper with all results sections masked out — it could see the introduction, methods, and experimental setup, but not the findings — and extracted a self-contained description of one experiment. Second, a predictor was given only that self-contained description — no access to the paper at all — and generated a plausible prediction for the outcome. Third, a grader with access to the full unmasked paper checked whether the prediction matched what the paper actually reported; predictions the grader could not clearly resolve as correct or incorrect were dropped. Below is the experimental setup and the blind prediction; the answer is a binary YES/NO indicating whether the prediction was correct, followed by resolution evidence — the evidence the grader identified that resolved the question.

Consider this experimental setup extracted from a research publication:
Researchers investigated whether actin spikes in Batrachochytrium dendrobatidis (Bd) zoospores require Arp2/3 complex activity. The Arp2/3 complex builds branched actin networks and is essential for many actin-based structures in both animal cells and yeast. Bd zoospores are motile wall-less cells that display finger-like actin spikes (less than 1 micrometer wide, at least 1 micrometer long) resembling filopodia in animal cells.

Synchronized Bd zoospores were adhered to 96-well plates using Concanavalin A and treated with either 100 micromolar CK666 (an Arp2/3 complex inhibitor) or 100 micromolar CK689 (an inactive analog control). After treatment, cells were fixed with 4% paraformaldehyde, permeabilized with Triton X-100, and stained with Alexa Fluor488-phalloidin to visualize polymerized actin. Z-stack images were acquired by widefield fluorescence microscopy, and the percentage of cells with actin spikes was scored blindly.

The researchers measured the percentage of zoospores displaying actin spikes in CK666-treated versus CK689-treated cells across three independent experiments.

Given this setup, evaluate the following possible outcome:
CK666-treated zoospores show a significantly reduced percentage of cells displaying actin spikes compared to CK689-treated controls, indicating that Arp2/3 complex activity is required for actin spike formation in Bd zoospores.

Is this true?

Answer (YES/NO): YES